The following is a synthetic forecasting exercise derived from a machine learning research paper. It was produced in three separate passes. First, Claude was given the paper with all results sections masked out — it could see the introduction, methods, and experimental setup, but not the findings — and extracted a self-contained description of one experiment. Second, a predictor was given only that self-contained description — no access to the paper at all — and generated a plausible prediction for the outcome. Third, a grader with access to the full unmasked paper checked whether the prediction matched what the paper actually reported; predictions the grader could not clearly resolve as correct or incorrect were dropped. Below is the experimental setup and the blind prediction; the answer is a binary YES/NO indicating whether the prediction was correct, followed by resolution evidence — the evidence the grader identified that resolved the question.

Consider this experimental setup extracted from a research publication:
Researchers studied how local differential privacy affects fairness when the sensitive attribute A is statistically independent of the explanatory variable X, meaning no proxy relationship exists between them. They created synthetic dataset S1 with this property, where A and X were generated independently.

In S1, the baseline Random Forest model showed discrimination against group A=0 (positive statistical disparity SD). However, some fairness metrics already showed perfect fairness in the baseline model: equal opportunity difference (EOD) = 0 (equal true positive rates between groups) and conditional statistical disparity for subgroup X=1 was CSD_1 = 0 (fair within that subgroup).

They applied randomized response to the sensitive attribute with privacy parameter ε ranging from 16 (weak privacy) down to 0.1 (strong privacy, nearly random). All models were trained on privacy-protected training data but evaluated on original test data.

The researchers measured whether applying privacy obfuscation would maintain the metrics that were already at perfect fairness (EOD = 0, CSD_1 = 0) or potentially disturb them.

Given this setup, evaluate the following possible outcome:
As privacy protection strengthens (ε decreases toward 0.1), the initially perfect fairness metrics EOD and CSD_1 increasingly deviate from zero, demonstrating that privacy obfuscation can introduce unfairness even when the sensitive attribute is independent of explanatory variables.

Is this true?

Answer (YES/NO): NO